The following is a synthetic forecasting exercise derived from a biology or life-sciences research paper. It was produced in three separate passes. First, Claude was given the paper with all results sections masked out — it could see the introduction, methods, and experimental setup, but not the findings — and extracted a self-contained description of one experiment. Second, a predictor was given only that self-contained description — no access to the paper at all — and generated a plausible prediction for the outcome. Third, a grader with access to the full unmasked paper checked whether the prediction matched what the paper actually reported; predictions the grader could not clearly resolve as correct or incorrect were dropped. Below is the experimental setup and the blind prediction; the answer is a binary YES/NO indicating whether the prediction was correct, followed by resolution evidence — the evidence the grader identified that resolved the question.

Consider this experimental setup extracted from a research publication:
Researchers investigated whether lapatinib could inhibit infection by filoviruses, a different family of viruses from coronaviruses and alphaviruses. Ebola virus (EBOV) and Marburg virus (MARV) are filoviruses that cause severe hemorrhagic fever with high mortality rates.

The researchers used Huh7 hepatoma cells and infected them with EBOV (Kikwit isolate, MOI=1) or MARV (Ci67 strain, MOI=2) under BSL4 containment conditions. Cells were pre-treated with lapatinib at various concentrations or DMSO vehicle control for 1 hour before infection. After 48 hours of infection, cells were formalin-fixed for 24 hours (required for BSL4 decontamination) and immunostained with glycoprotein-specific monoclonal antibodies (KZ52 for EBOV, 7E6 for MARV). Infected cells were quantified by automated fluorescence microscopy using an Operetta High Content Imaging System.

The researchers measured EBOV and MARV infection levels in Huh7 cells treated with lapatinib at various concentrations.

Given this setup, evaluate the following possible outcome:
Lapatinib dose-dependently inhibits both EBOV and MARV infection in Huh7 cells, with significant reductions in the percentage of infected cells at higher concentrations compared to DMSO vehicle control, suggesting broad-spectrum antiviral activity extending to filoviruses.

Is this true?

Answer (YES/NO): YES